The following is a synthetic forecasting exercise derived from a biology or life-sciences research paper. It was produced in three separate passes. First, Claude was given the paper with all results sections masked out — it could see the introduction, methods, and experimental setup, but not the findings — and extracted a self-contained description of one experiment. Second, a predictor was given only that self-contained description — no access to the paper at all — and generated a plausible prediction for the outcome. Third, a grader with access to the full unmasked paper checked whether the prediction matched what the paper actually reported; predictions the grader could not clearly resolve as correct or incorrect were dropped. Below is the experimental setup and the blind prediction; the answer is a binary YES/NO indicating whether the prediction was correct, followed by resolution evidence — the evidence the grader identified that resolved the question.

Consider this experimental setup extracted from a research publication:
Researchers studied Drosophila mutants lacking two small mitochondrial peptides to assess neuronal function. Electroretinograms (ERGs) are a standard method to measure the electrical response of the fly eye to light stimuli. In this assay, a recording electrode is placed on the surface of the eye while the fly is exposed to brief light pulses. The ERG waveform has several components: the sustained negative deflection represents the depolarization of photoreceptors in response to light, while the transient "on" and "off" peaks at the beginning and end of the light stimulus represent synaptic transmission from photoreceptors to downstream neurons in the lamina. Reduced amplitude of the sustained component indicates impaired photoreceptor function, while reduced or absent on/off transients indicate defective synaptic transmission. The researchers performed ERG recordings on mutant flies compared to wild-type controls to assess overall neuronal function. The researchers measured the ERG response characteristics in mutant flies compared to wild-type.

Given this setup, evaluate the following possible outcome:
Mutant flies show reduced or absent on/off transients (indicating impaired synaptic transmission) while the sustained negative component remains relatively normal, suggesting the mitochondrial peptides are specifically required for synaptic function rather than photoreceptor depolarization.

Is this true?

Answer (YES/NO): NO